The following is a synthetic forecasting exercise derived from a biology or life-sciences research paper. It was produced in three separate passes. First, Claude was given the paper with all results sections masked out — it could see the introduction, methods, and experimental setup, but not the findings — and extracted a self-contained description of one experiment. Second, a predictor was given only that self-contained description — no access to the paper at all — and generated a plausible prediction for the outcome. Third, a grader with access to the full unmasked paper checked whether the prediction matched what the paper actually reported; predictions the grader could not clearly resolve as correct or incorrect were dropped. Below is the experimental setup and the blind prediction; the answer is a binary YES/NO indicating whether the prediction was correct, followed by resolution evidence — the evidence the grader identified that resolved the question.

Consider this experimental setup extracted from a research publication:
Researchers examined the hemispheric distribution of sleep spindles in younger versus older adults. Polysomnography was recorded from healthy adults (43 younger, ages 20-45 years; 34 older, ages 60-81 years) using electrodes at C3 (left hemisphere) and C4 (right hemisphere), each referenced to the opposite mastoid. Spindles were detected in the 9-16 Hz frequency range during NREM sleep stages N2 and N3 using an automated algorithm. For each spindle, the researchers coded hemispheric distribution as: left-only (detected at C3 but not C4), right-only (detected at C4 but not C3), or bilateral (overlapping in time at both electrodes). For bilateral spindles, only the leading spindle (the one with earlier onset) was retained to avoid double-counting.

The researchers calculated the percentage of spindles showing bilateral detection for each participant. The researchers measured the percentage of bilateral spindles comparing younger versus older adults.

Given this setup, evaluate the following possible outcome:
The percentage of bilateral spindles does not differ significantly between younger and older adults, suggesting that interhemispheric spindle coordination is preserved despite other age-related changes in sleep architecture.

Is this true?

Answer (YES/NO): NO